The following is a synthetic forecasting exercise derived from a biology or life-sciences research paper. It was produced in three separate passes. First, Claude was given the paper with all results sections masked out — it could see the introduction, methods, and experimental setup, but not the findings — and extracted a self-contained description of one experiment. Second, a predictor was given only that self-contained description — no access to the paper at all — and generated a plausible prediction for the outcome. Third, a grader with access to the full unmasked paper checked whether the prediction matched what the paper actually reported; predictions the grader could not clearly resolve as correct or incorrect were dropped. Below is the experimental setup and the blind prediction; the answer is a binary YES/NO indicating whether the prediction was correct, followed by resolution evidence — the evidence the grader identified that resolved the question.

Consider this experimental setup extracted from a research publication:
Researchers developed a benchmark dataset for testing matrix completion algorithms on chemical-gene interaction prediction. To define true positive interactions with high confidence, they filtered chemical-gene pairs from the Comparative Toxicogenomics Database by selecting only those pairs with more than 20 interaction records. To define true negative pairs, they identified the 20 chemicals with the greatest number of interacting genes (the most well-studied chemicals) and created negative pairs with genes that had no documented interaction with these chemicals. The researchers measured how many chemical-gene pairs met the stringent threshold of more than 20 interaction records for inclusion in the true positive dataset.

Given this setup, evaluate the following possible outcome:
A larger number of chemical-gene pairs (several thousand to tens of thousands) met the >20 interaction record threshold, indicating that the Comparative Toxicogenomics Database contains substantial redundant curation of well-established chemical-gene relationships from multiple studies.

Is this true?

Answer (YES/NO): NO